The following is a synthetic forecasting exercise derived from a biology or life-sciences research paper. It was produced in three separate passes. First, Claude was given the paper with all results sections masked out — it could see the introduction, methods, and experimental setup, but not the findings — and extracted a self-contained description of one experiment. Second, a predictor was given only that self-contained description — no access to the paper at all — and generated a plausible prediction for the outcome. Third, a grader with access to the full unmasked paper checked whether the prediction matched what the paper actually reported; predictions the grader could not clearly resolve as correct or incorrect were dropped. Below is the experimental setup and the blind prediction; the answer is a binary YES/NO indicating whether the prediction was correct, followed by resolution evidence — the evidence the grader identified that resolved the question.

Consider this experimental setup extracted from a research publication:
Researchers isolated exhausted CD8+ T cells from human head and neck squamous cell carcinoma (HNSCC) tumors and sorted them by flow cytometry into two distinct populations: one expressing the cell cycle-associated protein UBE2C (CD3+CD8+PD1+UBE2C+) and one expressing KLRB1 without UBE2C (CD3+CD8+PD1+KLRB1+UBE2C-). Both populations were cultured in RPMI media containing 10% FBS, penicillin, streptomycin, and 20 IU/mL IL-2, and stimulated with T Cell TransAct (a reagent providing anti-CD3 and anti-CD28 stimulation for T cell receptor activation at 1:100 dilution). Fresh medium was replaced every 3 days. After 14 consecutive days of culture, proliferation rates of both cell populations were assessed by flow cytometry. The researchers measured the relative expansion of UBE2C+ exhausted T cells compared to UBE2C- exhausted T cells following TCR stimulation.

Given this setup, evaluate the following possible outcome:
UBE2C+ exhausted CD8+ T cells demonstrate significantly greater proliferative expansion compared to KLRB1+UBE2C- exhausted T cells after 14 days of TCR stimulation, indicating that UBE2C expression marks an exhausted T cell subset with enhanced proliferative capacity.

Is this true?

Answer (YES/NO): NO